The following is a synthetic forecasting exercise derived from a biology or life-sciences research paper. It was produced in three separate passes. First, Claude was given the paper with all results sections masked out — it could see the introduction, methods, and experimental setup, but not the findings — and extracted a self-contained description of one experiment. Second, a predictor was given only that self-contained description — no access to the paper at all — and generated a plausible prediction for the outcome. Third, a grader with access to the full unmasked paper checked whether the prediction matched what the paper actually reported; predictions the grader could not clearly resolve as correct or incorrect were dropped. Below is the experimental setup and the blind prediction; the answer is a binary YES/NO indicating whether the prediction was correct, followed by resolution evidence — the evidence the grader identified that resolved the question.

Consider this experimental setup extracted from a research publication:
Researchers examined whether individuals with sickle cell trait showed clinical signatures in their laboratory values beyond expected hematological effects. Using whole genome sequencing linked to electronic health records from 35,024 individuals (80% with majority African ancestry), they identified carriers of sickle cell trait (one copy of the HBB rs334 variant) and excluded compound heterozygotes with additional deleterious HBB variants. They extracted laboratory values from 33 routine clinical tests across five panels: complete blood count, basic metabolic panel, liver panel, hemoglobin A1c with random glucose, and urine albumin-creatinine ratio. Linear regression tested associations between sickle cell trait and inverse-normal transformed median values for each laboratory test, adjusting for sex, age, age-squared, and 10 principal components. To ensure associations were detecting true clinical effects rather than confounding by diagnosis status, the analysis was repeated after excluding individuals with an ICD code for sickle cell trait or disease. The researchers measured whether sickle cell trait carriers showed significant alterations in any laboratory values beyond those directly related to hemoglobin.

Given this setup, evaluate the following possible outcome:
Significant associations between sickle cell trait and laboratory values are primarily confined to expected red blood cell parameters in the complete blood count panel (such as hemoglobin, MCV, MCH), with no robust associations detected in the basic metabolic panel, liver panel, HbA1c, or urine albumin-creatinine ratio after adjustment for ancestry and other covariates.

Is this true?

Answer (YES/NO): NO